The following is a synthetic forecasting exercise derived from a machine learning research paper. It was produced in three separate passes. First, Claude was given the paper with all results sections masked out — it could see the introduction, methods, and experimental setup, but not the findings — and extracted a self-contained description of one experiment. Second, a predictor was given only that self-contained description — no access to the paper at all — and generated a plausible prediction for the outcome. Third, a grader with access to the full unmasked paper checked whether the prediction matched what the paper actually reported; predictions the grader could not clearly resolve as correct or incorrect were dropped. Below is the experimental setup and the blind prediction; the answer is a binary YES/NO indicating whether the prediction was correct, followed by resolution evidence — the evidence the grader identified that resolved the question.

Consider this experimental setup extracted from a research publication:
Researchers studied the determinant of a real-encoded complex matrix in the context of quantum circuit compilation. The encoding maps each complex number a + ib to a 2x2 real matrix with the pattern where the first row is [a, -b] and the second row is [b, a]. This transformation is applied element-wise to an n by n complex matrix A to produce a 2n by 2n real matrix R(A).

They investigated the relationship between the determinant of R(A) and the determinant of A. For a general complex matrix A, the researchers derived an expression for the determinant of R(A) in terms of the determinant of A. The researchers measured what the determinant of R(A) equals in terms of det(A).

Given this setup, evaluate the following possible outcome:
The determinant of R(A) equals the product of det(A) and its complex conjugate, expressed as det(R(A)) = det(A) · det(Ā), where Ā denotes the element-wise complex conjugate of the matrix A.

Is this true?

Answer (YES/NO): YES